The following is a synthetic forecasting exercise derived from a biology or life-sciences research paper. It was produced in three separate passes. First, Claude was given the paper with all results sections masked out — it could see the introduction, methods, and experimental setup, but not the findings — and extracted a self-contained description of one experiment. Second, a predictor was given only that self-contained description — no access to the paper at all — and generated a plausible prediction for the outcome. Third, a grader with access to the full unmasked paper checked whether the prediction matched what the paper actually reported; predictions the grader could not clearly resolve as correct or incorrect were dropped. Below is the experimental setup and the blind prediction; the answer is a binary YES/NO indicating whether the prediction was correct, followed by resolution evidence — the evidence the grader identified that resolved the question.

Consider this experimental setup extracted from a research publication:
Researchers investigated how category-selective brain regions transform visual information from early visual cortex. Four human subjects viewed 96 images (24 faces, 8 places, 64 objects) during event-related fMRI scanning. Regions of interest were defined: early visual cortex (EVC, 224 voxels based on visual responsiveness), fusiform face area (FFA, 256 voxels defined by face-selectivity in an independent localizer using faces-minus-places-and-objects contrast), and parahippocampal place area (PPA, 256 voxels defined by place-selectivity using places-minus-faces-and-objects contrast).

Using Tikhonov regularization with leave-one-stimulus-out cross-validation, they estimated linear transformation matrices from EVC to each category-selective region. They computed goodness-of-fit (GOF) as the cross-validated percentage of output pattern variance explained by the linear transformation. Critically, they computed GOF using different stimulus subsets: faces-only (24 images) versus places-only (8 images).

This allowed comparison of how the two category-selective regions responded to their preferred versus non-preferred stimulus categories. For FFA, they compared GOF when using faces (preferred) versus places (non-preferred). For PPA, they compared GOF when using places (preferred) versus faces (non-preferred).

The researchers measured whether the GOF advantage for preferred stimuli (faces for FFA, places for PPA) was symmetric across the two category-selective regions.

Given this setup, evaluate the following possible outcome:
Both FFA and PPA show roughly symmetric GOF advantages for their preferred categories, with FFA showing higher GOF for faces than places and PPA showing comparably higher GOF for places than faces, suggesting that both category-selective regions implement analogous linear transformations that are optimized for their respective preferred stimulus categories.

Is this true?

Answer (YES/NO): NO